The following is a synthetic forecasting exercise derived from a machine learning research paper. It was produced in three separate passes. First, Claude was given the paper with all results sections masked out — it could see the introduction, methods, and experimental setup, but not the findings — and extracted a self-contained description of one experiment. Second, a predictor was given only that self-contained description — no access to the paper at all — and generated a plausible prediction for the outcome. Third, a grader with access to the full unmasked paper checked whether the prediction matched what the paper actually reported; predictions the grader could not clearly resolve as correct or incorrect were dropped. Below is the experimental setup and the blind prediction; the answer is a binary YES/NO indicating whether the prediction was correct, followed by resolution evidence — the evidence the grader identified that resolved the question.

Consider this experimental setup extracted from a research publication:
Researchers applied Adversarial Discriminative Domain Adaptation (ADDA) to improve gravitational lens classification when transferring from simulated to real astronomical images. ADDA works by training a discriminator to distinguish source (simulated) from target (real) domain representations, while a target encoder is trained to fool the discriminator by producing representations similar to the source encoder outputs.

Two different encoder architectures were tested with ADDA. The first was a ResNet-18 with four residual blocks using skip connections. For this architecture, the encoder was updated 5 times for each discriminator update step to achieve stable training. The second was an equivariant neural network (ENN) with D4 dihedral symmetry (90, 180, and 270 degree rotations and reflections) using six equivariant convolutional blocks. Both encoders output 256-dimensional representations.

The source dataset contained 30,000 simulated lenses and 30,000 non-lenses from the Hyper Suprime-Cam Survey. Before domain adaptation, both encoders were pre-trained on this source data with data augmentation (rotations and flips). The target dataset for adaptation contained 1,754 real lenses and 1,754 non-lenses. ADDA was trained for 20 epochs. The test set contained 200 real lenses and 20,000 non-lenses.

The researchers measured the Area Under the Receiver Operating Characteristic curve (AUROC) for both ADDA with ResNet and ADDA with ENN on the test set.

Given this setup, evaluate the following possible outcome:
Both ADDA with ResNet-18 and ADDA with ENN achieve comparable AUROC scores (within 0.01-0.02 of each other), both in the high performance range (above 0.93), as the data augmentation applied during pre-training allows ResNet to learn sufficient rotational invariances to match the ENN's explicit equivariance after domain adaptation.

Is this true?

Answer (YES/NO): NO